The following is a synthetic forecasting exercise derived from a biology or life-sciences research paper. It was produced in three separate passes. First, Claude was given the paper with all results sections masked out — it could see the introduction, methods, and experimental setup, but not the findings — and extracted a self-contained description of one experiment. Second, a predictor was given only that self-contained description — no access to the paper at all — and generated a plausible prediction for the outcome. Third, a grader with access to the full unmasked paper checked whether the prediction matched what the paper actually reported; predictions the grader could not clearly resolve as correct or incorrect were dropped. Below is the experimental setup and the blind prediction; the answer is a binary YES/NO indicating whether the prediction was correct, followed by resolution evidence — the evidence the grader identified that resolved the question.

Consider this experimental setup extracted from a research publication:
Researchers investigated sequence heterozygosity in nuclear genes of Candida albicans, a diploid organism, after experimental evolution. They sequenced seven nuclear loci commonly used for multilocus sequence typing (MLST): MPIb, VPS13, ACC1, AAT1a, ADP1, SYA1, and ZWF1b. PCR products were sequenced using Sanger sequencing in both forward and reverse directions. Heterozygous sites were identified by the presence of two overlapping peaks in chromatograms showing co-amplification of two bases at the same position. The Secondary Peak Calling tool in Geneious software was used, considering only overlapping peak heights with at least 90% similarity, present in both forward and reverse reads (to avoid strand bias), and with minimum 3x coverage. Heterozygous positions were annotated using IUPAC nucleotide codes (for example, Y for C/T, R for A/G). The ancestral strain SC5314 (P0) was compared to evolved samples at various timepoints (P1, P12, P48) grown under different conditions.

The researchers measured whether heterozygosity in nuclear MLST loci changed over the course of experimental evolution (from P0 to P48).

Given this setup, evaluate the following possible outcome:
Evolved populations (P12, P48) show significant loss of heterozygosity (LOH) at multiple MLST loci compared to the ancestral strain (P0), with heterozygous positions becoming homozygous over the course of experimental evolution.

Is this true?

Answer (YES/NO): NO